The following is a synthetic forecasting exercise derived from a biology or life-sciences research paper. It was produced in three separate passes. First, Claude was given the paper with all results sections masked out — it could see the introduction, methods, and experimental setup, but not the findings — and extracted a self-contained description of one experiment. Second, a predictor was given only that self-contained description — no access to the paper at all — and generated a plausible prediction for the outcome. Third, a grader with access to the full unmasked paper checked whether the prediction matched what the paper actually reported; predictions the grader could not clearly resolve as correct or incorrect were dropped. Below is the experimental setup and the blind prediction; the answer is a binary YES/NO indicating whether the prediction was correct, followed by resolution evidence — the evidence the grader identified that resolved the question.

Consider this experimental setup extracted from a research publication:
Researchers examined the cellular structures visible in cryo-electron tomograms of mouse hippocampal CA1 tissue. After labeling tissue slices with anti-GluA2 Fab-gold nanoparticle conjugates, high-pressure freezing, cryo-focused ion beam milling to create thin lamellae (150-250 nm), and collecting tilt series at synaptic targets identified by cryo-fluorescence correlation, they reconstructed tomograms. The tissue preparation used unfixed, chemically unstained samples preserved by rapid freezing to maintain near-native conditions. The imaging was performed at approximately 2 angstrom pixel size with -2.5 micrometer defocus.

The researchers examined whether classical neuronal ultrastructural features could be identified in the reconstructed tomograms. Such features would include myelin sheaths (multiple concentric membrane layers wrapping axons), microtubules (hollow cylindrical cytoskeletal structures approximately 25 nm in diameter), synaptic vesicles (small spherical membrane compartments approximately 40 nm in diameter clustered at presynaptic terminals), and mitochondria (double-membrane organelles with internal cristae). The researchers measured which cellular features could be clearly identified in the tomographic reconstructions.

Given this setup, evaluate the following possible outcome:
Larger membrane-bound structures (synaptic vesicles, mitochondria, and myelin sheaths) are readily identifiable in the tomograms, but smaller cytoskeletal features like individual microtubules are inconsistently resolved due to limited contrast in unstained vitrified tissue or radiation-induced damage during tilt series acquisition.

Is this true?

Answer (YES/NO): NO